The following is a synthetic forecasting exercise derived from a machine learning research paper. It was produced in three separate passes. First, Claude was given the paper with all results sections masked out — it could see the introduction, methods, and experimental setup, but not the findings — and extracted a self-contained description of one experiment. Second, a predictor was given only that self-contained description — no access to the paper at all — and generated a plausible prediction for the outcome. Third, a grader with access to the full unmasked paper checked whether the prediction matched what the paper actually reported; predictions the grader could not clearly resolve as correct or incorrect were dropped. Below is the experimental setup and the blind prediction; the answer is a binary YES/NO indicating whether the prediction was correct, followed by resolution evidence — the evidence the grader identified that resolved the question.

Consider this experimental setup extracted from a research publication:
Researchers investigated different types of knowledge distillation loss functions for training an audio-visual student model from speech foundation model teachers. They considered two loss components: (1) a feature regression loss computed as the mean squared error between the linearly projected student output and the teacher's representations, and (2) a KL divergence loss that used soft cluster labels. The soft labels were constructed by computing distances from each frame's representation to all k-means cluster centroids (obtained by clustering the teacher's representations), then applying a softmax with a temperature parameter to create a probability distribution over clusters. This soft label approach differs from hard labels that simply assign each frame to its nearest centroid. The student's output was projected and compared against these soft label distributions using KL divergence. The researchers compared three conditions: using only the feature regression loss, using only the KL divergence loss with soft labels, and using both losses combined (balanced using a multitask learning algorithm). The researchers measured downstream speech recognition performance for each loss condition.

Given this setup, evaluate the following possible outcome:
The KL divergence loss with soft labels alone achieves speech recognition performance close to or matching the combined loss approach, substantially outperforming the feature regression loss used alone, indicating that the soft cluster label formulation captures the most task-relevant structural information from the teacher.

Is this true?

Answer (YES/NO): NO